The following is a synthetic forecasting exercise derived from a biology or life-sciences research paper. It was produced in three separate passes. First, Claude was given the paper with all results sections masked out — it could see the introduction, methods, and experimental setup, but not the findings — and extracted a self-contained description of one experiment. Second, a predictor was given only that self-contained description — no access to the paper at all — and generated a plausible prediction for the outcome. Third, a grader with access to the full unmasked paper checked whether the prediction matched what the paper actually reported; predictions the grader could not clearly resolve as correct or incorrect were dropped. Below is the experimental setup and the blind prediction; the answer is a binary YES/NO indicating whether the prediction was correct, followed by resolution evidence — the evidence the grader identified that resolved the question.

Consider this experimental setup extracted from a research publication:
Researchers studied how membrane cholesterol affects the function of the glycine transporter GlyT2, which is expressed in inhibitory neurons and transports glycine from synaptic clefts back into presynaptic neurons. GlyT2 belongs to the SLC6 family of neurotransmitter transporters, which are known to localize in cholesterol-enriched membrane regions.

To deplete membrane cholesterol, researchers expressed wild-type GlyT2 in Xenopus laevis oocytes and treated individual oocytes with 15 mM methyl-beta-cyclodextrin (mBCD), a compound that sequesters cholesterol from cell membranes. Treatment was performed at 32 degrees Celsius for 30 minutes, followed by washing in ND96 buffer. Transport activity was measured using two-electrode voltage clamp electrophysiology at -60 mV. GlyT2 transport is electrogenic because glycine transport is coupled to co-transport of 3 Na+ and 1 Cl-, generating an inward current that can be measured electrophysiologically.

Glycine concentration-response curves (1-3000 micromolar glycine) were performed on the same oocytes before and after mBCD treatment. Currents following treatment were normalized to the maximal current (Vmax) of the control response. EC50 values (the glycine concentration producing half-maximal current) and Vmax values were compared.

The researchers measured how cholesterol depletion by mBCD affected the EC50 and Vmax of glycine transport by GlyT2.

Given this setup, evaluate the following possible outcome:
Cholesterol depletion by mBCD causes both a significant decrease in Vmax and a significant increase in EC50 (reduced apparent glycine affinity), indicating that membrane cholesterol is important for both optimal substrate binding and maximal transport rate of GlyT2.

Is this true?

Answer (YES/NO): NO